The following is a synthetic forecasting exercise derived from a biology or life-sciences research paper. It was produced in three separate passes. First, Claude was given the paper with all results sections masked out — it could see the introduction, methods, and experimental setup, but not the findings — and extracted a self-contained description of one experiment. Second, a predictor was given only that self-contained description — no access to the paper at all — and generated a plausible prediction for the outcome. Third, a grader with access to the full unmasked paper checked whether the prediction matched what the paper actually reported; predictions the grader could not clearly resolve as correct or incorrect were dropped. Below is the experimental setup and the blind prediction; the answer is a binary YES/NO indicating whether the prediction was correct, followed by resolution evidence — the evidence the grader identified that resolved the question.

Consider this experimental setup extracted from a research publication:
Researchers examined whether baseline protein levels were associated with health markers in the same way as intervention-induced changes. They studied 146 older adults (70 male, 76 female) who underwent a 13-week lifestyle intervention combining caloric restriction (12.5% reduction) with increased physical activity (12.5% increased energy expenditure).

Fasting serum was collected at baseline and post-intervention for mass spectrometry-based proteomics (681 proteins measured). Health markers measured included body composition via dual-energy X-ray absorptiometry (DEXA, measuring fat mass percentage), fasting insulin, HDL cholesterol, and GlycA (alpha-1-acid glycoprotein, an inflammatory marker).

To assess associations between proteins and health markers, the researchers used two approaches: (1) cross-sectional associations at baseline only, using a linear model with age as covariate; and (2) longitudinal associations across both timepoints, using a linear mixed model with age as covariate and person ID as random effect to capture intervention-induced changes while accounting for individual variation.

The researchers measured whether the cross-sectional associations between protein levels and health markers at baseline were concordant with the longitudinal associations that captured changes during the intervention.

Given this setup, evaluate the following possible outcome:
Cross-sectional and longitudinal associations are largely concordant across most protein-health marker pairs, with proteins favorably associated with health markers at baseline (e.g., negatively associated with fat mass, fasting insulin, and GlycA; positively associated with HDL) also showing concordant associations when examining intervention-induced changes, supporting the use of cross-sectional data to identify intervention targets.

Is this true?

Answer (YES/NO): NO